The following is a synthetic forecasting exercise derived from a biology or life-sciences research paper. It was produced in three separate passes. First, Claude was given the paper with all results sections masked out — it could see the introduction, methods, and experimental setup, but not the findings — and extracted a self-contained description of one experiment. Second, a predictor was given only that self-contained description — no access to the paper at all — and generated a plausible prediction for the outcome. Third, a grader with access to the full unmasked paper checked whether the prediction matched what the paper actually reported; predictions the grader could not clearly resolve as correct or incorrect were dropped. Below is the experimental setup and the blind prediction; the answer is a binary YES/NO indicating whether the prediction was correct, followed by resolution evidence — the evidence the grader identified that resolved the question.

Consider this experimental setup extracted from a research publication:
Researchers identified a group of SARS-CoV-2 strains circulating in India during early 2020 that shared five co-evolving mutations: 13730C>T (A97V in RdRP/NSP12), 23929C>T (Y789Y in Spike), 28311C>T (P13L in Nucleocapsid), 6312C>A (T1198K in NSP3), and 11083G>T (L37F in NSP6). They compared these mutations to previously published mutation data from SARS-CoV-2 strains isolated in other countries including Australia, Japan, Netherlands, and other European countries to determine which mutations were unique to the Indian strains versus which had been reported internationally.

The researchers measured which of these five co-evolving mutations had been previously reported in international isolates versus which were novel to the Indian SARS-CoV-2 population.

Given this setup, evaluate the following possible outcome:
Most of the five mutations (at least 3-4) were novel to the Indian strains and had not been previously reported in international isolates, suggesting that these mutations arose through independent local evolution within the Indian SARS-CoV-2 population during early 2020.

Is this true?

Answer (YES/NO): YES